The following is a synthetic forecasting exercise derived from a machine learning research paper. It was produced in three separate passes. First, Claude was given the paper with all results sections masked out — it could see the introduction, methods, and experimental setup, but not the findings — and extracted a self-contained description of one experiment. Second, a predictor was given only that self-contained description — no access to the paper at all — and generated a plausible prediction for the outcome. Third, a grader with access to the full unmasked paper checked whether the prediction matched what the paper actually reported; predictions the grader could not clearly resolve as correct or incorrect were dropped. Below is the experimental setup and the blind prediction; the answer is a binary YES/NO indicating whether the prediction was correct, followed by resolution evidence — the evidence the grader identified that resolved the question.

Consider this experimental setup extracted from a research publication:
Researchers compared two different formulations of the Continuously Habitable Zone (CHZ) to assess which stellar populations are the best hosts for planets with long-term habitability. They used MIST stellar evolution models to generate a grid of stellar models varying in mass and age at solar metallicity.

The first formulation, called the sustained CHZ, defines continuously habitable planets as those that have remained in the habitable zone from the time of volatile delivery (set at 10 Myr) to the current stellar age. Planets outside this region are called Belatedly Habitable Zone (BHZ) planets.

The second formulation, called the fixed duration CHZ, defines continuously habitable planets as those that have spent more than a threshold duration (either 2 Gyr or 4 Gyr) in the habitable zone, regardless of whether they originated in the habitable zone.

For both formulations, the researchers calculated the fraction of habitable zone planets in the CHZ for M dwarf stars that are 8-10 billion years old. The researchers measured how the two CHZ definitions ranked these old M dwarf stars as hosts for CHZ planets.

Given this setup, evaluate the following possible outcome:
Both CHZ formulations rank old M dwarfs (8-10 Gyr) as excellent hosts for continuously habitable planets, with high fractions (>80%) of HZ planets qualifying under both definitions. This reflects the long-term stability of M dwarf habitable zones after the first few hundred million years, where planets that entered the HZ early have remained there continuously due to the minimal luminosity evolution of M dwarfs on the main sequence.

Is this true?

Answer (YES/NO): NO